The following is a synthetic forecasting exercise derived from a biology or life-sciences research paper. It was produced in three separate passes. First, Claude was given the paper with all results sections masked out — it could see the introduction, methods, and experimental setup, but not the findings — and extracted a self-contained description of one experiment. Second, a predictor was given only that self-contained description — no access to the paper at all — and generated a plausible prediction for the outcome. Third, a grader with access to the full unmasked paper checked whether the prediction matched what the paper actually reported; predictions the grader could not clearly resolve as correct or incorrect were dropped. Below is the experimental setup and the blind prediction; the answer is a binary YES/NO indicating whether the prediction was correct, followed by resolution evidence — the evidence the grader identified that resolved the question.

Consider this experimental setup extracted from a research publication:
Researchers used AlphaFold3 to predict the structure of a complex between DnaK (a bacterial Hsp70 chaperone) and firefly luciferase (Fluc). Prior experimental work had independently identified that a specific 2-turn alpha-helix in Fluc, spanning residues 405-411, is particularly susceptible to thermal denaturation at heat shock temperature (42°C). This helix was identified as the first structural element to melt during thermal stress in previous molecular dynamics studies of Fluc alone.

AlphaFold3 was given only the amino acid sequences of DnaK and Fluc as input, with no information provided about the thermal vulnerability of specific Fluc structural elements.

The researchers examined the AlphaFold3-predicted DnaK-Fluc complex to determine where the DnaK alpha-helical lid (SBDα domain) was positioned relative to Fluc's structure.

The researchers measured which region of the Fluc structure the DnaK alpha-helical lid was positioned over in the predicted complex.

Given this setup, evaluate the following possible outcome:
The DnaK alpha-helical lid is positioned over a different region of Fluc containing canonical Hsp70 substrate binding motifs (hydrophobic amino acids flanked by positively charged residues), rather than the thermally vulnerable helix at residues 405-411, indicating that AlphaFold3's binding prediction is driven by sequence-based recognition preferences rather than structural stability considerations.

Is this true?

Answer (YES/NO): NO